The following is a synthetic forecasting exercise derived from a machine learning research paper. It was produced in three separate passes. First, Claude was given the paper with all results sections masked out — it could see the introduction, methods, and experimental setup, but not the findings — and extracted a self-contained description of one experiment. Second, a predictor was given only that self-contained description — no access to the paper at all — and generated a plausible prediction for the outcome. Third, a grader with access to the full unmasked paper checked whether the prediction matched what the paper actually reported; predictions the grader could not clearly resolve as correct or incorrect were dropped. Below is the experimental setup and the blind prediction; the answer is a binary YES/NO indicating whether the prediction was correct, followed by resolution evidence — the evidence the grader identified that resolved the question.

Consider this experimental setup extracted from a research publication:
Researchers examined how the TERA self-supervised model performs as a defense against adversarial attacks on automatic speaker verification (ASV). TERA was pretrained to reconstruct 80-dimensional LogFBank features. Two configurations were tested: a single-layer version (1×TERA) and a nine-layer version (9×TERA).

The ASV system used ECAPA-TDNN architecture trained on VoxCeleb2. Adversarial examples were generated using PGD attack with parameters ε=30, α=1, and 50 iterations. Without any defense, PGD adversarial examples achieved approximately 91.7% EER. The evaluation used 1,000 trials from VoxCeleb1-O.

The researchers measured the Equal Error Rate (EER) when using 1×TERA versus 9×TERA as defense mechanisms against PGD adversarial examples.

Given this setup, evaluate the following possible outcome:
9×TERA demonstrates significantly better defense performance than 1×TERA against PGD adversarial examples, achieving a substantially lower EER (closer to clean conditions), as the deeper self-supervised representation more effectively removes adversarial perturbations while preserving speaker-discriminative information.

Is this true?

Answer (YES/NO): NO